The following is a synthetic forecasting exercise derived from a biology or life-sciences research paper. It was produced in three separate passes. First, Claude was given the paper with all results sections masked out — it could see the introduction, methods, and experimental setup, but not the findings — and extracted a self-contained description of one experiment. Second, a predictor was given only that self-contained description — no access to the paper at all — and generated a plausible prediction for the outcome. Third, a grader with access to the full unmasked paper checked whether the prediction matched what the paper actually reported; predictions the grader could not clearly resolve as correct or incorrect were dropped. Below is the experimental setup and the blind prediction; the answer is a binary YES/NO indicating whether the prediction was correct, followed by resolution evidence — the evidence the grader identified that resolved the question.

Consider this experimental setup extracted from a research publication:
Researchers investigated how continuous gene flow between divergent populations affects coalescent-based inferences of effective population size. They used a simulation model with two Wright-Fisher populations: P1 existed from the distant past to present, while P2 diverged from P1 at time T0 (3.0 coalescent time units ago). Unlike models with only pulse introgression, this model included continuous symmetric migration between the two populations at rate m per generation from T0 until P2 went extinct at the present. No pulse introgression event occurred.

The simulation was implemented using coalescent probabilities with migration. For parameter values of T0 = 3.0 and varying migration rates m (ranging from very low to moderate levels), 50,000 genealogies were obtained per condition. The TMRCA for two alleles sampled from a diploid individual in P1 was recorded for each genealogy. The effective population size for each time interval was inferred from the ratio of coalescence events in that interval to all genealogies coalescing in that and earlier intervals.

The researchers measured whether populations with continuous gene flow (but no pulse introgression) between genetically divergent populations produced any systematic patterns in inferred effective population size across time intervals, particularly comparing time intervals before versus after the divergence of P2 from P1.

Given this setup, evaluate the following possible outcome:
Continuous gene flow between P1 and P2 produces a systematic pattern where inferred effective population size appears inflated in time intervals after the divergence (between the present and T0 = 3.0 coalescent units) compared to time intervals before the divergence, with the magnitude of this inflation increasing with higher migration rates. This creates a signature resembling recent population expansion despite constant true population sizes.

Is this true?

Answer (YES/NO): NO